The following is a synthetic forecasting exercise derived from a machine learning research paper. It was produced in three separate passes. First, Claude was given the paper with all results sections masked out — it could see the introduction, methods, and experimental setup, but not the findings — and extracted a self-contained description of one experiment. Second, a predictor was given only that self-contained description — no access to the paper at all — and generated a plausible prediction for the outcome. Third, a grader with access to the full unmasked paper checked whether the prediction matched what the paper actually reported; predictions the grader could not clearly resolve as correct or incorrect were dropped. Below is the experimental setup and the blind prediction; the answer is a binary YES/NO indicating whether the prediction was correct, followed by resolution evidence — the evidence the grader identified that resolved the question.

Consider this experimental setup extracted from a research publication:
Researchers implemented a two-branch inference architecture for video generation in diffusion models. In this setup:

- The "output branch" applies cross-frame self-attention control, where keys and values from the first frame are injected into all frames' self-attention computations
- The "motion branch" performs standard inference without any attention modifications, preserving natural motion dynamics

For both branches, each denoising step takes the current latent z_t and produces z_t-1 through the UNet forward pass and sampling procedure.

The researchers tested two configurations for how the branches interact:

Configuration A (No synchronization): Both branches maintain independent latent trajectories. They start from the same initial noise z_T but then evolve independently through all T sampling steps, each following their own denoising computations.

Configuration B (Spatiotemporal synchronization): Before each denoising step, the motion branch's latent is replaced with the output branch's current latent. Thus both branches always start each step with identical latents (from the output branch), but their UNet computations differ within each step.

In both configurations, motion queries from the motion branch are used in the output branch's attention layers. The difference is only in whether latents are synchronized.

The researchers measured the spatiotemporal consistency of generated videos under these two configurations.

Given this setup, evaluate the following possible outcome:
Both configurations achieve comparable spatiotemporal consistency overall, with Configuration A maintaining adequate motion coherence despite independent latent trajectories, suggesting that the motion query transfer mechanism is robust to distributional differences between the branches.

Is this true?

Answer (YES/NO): NO